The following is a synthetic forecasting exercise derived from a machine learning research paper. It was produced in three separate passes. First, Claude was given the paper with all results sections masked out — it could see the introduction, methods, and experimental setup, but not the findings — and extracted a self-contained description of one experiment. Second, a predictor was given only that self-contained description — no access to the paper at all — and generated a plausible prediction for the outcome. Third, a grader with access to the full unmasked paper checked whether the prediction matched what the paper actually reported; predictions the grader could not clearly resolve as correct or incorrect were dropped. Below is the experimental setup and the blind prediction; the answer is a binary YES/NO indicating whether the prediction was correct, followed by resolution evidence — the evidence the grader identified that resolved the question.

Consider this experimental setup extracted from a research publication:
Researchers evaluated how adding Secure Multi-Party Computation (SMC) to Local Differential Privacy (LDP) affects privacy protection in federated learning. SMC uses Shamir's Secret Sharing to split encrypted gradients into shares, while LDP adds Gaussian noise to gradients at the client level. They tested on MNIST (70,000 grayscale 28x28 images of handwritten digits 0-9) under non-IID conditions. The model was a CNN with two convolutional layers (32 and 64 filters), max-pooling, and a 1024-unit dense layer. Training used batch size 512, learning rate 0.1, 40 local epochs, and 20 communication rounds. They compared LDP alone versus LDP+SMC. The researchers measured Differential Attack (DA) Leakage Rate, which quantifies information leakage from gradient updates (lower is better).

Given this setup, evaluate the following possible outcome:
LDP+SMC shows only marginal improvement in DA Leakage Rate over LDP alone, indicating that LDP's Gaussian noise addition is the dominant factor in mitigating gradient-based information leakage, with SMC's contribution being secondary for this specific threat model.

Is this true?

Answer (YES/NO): NO